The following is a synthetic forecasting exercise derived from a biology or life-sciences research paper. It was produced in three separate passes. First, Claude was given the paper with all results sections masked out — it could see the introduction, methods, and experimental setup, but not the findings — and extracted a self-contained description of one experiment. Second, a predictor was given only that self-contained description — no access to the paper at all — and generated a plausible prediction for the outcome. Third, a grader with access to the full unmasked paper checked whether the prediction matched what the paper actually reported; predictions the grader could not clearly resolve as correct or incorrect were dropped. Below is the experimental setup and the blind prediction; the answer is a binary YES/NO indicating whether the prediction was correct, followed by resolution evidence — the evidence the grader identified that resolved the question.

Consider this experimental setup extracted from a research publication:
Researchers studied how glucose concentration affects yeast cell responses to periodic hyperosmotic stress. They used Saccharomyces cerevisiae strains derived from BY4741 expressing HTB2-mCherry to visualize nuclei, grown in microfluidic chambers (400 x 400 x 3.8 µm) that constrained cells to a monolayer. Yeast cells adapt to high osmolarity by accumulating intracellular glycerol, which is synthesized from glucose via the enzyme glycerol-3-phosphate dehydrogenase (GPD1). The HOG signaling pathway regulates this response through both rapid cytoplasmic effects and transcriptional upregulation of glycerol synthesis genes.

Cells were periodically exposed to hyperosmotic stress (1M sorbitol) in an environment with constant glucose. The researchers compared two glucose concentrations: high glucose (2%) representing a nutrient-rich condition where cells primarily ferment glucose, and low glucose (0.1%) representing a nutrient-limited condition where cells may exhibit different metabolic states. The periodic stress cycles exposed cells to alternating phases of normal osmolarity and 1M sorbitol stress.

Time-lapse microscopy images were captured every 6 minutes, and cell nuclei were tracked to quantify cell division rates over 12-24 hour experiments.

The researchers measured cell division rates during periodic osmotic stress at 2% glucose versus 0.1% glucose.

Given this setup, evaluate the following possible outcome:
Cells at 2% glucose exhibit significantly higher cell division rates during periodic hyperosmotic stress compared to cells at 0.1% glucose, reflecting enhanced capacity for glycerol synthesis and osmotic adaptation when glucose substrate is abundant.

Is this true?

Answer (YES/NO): YES